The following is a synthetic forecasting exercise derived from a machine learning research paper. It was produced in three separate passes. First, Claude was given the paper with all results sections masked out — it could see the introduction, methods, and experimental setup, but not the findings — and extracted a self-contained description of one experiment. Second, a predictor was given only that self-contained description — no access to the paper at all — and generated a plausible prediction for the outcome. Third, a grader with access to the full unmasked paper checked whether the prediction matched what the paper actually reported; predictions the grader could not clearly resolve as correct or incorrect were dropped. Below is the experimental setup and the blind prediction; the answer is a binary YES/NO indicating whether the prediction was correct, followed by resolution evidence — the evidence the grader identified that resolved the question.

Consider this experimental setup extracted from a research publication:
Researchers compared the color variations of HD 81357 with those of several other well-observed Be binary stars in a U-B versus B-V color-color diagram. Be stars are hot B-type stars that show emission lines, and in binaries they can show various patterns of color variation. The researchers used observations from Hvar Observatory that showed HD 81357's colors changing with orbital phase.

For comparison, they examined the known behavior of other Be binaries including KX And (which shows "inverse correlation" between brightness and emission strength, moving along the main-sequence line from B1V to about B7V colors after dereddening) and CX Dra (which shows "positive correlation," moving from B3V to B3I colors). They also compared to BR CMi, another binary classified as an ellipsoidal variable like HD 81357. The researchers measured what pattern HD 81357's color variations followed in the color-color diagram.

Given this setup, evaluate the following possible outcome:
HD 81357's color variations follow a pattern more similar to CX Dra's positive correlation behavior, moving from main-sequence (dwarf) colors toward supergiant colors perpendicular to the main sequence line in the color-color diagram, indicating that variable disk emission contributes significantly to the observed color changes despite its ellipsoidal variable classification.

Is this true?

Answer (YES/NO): NO